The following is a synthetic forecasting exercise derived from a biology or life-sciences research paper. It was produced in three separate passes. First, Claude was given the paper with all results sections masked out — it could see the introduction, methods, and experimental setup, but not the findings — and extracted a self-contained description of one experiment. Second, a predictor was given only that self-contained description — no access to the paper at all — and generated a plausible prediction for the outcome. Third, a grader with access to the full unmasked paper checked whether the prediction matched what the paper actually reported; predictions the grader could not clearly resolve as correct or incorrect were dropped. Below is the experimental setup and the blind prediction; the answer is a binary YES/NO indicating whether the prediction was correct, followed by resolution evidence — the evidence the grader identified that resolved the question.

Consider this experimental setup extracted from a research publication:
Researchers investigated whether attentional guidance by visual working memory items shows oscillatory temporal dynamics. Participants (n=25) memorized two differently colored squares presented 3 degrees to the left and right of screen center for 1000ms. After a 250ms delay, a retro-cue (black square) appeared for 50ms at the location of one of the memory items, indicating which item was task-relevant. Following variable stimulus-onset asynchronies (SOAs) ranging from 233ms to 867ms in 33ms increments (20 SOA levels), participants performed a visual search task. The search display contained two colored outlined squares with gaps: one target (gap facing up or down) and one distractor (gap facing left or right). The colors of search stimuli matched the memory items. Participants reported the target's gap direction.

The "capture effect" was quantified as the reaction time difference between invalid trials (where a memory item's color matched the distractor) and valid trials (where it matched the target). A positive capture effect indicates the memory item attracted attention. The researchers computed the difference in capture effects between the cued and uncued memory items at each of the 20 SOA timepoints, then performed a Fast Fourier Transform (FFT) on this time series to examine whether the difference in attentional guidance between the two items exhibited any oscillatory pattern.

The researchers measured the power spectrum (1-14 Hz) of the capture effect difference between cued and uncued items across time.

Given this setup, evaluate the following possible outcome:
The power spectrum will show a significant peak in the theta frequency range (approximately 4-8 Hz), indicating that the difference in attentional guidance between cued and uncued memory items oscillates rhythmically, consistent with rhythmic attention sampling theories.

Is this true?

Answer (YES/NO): YES